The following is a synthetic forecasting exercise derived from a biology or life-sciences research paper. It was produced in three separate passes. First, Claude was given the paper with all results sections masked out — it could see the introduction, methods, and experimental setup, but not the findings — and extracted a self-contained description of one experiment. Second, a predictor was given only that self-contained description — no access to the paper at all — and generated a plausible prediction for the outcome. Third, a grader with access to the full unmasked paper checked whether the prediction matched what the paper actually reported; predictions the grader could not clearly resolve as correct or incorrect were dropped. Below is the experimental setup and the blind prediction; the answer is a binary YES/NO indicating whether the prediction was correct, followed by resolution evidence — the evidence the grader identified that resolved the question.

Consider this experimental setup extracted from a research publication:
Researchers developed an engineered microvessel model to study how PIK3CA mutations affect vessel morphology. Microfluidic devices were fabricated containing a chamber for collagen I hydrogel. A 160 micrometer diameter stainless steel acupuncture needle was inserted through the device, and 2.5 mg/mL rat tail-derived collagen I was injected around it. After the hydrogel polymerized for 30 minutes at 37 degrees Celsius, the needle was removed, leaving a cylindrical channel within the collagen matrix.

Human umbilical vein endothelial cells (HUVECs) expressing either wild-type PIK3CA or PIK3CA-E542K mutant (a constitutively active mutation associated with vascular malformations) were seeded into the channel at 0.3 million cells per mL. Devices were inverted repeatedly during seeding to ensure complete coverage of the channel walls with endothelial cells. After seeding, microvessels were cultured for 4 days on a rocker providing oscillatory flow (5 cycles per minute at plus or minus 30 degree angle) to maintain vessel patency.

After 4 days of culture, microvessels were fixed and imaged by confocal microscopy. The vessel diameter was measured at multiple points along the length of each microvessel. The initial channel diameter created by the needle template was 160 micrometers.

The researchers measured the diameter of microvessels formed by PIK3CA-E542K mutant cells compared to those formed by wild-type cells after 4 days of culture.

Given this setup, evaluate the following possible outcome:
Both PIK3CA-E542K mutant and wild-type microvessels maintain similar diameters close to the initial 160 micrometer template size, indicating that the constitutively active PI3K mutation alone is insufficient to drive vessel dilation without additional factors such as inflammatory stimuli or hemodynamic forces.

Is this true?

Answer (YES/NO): NO